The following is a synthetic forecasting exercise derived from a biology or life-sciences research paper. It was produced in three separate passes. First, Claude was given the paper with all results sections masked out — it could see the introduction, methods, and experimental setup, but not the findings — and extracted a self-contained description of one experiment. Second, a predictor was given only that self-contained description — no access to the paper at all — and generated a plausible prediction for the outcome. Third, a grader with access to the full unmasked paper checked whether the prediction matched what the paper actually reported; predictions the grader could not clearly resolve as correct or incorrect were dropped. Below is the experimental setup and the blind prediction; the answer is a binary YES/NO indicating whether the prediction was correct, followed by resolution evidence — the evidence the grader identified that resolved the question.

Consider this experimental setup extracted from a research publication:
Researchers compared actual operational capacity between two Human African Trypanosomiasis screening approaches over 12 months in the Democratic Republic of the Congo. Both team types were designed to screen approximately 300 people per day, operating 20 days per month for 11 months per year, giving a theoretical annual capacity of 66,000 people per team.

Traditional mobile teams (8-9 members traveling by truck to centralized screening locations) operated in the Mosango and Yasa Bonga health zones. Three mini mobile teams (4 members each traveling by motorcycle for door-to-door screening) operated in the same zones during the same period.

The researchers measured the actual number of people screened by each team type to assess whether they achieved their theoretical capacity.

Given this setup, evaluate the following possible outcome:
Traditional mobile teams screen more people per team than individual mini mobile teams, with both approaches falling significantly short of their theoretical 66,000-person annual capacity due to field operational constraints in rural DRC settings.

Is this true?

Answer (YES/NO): NO